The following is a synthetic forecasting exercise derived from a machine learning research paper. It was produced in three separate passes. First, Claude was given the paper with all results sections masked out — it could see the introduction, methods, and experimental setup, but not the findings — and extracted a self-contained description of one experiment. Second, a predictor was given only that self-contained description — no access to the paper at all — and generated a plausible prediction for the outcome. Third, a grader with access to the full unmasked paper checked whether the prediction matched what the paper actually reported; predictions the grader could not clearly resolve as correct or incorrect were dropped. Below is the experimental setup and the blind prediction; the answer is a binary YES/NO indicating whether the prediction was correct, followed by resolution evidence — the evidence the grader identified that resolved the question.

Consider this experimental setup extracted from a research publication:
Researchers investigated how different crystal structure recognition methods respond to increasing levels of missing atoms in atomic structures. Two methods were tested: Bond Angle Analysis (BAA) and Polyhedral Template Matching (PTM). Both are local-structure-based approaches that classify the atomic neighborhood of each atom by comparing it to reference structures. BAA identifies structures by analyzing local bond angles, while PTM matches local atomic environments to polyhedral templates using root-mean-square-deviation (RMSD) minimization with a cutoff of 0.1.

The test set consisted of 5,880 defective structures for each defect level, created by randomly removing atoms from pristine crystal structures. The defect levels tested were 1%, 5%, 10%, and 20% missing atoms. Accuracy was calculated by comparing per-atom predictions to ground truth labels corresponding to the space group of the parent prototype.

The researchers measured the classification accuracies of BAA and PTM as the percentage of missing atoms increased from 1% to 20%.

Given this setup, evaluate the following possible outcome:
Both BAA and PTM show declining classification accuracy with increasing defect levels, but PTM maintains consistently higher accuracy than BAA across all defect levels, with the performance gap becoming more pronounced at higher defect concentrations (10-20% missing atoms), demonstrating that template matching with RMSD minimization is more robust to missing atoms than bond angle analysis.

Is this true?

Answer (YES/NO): NO